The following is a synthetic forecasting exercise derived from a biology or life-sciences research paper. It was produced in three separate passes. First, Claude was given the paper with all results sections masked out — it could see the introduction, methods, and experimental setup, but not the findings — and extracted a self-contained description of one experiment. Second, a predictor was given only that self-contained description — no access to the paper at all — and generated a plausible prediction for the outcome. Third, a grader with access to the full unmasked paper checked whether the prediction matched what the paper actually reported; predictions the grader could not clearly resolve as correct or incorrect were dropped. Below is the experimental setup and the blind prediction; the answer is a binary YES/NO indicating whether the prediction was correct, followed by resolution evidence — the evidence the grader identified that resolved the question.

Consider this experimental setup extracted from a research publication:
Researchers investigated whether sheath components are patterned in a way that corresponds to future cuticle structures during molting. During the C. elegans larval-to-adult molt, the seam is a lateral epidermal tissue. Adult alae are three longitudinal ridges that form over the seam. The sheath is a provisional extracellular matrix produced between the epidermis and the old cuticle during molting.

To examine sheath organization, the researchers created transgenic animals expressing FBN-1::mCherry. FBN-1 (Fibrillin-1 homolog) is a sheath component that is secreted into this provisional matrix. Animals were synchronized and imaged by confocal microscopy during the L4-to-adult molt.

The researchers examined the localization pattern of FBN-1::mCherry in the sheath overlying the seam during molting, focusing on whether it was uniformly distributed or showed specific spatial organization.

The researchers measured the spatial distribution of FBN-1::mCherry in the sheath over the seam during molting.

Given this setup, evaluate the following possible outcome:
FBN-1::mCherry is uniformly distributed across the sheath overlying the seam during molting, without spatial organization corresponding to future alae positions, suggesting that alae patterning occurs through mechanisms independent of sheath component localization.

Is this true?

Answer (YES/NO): NO